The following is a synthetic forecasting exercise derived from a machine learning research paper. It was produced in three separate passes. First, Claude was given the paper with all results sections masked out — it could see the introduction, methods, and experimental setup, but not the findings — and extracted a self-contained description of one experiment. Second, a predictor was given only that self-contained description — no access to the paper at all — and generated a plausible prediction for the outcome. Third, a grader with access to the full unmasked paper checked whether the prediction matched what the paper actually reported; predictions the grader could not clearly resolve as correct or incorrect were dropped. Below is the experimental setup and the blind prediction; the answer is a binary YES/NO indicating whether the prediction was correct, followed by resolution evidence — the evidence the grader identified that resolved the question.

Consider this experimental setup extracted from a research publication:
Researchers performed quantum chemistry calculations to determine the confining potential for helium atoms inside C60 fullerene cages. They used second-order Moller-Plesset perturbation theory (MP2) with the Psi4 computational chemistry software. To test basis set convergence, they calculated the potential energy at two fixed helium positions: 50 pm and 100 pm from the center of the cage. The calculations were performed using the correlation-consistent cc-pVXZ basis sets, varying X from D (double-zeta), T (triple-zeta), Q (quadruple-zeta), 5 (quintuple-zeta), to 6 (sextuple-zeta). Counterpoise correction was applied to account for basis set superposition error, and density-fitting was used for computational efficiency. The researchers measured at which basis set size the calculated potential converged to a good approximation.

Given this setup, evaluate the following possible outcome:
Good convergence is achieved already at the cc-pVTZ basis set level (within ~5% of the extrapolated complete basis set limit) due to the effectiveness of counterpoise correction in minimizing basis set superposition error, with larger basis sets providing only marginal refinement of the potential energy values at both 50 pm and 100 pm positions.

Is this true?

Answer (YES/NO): NO